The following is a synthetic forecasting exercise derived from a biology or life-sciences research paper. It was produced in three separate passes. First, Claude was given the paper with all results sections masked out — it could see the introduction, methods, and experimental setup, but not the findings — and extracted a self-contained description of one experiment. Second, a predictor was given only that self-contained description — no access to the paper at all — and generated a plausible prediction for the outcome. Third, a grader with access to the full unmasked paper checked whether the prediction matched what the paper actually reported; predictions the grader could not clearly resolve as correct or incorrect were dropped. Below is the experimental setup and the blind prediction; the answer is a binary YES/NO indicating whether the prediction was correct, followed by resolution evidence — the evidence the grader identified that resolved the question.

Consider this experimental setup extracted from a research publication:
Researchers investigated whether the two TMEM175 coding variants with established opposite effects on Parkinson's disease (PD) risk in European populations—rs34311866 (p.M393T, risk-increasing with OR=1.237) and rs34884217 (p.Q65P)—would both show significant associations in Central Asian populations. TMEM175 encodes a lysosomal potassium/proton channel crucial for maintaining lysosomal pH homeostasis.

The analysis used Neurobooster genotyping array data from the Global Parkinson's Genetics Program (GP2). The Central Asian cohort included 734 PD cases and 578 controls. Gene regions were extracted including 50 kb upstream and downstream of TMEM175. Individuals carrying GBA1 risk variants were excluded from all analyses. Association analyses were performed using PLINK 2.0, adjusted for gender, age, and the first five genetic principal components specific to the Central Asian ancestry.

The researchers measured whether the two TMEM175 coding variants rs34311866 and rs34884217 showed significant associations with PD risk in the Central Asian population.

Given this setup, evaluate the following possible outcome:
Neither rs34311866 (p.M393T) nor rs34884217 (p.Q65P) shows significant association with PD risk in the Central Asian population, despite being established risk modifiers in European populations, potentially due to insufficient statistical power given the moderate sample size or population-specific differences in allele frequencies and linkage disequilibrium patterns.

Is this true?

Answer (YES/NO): YES